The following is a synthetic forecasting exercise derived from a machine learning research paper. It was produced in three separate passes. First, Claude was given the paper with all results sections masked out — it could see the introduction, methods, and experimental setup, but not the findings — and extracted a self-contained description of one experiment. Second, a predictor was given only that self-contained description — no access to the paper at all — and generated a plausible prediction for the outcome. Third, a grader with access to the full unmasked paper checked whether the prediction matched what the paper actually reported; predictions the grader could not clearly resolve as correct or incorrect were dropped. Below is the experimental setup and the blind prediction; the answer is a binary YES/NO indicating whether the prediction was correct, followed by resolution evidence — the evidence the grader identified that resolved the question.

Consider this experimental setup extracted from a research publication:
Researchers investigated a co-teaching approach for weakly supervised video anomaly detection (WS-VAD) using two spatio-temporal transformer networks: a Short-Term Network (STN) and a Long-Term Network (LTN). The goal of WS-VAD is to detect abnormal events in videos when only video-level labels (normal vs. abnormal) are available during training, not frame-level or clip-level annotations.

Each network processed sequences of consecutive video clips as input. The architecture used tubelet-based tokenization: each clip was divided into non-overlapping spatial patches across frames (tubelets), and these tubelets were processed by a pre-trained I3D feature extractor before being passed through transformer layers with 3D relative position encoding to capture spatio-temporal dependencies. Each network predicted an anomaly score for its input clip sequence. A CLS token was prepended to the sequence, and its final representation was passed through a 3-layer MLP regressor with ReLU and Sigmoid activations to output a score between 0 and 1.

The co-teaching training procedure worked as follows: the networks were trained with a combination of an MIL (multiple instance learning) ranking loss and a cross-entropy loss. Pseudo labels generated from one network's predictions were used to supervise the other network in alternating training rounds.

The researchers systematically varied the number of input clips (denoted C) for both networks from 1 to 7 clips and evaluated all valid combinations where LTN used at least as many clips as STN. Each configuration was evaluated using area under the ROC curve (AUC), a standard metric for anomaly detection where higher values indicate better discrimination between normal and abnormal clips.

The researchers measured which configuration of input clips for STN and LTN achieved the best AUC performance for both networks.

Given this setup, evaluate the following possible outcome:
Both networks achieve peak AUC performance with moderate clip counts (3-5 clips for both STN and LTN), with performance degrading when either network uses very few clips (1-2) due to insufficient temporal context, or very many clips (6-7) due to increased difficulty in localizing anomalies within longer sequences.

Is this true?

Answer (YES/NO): NO